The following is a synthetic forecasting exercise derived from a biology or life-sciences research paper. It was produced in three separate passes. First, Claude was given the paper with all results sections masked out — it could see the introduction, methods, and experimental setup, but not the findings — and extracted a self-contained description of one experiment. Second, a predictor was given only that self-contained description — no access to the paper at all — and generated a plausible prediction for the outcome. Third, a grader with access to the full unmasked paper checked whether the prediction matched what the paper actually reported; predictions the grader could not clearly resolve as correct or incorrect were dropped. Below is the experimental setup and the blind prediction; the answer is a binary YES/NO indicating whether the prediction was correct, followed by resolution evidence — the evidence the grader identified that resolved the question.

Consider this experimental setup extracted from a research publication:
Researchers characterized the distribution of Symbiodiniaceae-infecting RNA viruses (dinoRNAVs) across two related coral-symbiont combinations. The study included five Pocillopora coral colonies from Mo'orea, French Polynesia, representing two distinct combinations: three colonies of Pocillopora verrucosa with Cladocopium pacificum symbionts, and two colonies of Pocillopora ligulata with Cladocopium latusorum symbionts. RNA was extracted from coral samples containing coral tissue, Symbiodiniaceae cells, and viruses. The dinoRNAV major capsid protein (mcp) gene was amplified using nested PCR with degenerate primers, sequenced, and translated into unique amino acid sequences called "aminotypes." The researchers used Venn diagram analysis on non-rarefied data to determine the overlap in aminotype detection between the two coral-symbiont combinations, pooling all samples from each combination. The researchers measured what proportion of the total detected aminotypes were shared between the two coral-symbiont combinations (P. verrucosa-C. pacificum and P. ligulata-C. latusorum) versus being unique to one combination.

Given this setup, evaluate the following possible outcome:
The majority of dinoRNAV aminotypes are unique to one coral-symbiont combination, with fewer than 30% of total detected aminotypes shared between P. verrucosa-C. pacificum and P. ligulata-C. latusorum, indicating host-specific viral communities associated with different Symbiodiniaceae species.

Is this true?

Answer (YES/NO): NO